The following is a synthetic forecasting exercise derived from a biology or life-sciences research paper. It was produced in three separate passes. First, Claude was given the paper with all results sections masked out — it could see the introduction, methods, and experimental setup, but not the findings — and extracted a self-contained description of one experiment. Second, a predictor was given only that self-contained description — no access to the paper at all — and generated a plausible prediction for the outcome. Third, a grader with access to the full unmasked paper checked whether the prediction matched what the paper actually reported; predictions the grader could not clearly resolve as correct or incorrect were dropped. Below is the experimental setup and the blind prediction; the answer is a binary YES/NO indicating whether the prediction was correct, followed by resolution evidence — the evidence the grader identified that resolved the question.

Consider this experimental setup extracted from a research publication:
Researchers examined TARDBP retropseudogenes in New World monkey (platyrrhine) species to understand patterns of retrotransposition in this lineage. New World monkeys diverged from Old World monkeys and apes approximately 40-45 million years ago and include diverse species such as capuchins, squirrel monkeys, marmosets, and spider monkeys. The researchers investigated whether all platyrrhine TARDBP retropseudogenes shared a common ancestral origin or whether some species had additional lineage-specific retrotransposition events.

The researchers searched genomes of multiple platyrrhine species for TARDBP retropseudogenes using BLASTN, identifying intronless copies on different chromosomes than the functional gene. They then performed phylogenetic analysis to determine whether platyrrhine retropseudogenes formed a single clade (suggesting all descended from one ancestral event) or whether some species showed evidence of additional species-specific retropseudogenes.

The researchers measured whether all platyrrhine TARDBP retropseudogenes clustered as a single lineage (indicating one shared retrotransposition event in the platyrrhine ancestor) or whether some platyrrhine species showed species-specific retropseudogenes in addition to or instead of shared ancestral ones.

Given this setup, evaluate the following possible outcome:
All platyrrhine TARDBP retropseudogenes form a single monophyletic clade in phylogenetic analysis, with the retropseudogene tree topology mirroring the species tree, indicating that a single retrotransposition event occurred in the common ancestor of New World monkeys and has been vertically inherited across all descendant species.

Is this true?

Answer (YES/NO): NO